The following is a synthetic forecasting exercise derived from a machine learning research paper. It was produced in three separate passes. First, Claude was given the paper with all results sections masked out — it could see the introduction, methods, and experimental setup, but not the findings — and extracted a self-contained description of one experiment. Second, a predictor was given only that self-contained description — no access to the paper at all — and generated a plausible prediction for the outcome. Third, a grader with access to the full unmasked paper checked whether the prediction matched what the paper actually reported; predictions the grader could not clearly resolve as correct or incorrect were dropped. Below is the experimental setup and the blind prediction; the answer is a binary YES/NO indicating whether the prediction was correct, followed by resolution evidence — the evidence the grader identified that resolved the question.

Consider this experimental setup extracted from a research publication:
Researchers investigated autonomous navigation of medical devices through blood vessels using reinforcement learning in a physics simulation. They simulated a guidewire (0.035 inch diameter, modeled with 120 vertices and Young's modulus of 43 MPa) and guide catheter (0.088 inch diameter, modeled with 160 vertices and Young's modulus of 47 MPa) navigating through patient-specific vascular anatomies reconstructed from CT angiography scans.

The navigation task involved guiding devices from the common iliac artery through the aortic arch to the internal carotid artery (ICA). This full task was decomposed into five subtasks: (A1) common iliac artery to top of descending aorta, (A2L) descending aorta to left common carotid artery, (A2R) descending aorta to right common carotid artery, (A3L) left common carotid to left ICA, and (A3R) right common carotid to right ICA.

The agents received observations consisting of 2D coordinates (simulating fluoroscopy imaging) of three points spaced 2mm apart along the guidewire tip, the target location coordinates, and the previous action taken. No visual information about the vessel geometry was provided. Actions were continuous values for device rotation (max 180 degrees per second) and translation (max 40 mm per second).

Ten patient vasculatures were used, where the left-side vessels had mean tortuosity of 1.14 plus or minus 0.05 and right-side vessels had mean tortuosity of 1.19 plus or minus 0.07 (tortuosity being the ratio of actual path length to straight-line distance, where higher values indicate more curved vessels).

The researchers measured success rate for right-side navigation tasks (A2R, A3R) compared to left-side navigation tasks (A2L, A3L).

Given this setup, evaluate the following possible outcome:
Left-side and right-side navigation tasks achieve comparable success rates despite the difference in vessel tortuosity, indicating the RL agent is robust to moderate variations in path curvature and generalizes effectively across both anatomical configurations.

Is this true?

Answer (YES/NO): NO